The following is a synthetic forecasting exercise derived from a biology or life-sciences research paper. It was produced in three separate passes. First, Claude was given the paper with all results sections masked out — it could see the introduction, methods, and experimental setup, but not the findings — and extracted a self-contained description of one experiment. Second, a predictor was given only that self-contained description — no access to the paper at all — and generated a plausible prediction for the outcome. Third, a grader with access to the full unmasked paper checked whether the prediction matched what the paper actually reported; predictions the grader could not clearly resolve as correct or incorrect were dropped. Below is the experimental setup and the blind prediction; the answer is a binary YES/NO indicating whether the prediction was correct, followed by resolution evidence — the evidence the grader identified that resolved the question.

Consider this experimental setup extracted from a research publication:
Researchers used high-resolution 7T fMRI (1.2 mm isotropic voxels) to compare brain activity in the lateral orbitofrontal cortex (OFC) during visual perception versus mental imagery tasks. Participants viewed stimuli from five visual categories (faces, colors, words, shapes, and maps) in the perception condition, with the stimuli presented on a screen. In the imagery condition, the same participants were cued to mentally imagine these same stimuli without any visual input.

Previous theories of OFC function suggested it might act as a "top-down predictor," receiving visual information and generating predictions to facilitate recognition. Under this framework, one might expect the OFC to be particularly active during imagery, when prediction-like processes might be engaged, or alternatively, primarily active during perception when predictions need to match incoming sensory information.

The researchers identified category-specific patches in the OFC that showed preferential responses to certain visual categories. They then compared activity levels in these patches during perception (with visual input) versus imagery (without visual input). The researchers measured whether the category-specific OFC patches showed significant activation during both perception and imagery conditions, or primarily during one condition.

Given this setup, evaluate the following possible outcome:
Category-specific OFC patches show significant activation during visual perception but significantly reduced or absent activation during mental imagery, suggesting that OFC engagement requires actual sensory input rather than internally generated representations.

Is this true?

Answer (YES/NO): NO